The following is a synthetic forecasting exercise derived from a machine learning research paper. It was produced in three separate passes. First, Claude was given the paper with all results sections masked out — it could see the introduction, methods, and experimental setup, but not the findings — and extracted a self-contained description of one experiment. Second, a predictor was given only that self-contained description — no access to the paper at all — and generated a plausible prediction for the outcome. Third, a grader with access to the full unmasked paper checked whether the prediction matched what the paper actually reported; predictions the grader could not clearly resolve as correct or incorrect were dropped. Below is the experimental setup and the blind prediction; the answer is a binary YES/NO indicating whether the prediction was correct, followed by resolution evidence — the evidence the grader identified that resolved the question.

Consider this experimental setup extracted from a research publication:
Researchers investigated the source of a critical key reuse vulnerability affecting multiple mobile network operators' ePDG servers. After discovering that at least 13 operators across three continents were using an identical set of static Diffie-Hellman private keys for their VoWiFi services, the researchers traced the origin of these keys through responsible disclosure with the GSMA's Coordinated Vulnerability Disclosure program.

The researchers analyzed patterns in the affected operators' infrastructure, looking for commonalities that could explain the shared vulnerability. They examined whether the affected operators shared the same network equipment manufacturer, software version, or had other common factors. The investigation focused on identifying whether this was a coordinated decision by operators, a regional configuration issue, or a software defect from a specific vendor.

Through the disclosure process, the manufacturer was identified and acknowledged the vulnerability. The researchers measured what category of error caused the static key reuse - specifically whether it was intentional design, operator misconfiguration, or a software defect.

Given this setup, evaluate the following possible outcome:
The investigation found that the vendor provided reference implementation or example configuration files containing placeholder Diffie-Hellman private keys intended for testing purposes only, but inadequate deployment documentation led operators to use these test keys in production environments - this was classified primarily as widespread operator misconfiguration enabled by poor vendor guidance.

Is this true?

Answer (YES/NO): NO